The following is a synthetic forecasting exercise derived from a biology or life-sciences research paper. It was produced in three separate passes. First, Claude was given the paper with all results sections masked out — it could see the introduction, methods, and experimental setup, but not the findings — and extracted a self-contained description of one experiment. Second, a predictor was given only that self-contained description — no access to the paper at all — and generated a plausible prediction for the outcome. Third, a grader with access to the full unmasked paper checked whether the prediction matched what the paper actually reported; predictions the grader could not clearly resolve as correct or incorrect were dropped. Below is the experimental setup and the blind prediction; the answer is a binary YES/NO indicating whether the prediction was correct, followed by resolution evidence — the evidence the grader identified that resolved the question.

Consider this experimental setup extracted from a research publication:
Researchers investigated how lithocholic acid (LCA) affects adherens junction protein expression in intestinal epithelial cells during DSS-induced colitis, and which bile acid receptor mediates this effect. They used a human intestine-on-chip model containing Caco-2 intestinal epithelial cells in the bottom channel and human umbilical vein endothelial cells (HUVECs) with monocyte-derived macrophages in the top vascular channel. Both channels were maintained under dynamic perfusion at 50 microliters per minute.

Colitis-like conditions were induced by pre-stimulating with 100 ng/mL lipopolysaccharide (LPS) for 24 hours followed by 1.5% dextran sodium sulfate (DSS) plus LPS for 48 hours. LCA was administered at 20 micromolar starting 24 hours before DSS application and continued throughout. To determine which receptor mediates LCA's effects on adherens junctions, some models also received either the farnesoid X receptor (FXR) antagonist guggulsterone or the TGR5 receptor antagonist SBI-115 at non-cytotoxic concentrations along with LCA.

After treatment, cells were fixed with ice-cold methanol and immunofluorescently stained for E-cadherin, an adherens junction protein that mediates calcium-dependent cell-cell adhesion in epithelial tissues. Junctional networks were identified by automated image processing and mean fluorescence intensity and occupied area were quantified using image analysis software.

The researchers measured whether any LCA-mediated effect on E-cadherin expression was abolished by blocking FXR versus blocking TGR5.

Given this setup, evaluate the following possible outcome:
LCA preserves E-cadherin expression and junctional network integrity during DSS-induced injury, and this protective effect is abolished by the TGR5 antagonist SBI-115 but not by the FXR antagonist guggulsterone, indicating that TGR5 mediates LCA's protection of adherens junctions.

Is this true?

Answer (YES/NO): NO